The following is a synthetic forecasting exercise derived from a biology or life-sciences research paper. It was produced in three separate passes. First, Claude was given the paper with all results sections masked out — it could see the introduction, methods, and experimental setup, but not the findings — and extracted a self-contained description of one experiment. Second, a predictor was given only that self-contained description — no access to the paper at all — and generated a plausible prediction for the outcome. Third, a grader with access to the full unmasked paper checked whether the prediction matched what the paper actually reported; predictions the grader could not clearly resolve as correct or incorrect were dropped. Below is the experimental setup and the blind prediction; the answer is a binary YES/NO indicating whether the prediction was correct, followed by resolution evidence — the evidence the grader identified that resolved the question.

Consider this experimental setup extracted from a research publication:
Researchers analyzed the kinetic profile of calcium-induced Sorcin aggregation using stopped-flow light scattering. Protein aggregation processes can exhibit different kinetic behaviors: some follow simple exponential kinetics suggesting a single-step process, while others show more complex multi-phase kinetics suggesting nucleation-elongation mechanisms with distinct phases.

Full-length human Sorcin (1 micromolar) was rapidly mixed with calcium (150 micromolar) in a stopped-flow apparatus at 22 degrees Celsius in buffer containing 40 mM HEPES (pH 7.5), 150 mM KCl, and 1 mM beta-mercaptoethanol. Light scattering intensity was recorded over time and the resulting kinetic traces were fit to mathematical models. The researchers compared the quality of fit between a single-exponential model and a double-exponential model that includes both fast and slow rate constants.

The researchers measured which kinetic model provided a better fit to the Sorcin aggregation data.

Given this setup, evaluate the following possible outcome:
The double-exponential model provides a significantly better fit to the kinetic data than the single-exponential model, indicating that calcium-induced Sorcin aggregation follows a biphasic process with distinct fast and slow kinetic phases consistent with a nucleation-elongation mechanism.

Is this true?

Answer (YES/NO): YES